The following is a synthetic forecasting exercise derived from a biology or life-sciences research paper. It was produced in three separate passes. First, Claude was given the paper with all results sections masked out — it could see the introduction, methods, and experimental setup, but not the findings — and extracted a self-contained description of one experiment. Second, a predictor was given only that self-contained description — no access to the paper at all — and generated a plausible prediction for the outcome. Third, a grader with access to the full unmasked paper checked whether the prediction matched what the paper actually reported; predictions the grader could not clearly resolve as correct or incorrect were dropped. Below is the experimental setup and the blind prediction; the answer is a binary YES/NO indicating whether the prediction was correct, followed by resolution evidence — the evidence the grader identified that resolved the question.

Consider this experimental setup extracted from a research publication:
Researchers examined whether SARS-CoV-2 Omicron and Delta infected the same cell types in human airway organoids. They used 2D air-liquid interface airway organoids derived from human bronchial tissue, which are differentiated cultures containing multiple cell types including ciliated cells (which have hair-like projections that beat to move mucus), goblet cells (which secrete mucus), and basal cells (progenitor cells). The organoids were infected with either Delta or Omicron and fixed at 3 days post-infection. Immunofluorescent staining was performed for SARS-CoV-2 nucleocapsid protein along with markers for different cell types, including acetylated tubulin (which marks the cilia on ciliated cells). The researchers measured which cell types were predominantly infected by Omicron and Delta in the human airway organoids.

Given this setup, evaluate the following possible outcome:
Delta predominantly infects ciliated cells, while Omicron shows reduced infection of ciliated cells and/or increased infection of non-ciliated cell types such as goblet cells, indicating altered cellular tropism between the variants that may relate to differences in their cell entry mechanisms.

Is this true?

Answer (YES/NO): NO